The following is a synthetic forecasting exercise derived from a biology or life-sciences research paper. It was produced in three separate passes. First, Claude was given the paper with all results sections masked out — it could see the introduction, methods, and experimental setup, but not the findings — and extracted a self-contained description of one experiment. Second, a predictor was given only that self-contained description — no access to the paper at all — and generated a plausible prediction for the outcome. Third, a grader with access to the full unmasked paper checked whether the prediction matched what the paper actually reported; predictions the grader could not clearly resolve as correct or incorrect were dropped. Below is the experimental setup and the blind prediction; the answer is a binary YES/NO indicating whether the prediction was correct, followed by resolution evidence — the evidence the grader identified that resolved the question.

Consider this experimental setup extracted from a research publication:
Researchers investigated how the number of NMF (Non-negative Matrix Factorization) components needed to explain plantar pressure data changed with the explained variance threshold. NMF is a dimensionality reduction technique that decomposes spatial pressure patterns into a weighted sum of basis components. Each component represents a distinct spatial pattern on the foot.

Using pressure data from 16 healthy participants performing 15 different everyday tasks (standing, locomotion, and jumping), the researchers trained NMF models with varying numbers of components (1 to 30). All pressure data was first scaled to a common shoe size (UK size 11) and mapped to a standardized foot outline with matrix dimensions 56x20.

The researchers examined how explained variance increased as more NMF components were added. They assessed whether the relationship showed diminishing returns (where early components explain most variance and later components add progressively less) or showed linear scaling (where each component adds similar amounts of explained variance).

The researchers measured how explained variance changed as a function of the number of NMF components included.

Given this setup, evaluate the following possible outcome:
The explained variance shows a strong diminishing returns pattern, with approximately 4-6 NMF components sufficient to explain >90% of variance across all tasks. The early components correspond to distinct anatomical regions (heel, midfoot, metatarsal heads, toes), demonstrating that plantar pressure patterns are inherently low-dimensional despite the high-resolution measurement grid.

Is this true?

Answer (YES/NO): NO